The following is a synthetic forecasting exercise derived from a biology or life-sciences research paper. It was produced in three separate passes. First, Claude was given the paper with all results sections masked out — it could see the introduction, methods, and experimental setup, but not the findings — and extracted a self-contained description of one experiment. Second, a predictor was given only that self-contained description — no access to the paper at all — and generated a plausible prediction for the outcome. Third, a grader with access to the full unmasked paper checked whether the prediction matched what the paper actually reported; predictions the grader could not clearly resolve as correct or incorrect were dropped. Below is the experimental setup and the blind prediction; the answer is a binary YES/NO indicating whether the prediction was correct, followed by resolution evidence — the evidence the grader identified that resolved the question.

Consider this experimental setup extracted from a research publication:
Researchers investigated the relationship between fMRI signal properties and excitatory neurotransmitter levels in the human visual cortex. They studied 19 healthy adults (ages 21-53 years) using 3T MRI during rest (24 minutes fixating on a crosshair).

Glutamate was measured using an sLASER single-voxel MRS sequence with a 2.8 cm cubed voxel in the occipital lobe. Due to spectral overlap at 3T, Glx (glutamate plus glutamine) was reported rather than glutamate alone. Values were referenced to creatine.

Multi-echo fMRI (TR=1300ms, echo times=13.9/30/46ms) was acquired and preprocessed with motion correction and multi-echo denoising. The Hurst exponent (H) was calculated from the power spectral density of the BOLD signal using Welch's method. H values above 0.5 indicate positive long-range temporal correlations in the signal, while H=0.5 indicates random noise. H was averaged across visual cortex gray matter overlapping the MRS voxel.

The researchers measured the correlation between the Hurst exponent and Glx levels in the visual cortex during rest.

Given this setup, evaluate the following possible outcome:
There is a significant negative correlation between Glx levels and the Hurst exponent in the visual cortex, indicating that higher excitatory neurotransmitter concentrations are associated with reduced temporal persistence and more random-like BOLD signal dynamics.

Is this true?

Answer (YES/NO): NO